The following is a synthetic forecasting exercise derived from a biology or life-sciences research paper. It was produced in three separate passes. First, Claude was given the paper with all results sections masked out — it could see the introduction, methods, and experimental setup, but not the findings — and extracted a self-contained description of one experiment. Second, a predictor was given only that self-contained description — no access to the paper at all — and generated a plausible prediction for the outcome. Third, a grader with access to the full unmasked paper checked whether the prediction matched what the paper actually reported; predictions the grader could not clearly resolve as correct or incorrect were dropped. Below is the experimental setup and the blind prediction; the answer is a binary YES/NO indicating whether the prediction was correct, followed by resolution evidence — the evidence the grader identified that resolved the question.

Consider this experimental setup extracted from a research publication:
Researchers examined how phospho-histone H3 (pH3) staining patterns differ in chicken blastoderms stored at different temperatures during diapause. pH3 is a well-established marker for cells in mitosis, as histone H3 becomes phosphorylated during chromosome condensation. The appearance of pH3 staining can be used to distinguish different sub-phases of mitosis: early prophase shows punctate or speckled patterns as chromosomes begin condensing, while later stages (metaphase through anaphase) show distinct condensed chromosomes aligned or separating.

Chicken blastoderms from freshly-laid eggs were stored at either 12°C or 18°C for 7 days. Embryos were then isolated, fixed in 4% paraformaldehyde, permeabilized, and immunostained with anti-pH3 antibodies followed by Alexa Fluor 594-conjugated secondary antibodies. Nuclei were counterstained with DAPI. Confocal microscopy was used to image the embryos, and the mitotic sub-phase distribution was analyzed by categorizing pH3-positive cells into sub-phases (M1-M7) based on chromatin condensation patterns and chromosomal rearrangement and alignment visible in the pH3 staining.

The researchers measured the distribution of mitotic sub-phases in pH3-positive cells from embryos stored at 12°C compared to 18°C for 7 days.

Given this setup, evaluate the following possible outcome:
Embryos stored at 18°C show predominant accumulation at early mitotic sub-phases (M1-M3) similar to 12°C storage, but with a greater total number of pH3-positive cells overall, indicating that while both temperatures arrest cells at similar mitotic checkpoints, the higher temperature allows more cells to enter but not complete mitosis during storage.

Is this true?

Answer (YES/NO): NO